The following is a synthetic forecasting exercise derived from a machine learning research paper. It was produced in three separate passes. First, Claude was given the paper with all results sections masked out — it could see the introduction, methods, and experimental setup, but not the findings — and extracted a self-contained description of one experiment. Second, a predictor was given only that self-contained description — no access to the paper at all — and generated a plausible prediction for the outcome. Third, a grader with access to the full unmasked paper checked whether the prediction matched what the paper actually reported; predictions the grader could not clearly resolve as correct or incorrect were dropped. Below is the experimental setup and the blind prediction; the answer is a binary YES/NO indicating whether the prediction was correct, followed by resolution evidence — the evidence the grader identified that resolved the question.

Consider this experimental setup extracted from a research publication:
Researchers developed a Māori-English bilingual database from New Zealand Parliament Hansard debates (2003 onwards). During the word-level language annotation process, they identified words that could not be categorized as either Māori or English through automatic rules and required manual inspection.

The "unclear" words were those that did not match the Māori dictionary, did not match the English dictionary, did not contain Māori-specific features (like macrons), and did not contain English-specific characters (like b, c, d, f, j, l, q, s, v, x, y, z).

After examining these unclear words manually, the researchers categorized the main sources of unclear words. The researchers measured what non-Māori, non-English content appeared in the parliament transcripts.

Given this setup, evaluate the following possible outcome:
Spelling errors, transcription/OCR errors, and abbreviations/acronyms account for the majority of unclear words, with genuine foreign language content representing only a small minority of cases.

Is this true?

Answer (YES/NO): NO